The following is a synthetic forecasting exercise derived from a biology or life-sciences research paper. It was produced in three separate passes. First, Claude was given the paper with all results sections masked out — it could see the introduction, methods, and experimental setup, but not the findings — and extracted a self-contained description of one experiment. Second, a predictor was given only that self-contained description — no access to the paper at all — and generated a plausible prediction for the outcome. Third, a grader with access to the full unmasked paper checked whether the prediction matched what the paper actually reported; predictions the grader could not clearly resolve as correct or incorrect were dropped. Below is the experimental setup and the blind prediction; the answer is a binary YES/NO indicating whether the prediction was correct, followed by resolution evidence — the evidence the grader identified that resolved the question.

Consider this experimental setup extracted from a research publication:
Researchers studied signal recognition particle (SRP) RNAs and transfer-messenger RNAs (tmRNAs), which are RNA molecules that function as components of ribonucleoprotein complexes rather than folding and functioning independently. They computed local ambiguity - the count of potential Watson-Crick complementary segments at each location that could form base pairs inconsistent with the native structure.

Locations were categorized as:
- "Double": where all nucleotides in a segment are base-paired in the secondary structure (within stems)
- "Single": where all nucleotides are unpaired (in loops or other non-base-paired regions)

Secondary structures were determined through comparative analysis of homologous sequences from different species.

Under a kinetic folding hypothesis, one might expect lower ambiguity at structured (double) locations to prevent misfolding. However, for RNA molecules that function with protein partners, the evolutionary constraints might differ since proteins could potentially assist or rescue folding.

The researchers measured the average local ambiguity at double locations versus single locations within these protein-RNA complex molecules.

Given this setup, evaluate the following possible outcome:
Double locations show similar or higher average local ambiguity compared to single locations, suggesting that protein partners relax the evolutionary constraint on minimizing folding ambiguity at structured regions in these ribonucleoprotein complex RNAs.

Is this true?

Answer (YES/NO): YES